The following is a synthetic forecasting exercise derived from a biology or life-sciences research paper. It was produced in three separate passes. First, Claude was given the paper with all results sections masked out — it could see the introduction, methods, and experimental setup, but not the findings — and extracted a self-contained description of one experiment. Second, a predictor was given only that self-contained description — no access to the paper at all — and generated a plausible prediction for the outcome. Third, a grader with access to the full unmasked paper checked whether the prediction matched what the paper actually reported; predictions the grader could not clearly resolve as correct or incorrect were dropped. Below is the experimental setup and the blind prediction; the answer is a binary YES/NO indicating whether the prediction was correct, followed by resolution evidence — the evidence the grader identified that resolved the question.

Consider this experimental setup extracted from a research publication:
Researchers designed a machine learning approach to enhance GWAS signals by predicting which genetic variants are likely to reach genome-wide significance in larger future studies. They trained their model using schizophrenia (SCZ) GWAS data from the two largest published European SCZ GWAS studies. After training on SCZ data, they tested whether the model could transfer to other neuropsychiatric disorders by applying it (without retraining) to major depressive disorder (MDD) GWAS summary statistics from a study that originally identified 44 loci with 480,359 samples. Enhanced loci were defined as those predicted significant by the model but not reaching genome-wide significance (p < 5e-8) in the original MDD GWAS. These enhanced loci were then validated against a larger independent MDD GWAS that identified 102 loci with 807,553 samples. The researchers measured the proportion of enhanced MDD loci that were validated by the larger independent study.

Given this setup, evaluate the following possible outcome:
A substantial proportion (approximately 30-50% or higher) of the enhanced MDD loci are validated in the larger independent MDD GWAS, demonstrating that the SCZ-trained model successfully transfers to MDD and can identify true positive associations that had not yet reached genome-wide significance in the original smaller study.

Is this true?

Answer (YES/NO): NO